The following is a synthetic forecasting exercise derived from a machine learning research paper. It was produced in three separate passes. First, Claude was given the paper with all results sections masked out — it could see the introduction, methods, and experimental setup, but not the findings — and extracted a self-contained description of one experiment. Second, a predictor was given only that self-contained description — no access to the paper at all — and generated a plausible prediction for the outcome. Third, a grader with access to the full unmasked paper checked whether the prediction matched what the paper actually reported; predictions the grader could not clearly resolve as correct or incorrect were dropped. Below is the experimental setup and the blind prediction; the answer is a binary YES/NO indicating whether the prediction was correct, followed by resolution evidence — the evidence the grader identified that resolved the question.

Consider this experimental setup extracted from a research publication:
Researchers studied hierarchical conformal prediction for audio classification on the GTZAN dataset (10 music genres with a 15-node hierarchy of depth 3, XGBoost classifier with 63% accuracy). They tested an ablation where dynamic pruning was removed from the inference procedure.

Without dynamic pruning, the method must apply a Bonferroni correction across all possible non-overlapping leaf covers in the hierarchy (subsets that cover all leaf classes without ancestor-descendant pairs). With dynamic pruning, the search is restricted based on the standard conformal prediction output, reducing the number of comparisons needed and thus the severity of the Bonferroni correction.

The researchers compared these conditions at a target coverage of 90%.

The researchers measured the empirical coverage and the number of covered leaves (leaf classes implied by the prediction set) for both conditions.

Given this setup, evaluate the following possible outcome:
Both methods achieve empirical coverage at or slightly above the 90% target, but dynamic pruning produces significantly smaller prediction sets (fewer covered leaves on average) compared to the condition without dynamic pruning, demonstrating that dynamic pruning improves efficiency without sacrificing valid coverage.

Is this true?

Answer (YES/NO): NO